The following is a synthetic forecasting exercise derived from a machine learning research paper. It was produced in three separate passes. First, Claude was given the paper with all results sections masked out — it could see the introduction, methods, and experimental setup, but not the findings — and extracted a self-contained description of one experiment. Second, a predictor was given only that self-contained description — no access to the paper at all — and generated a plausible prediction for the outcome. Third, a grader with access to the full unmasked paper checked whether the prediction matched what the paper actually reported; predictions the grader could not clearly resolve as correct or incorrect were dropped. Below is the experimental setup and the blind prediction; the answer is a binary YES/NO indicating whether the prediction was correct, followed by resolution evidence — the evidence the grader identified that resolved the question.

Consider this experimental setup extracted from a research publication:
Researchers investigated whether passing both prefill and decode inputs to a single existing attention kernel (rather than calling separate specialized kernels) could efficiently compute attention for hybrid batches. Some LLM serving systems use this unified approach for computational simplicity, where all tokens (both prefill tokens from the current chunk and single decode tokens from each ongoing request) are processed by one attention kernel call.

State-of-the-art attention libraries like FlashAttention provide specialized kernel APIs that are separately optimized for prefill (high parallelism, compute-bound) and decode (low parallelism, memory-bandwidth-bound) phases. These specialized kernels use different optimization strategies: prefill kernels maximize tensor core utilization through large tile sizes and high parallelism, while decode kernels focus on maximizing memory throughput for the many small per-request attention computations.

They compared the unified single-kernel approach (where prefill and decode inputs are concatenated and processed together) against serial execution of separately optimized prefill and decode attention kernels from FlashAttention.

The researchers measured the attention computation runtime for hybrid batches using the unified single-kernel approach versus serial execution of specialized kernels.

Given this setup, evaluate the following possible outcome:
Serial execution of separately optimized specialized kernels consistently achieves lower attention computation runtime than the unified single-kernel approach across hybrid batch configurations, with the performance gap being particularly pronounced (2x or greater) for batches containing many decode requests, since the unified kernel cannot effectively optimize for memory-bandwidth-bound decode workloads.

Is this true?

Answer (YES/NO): NO